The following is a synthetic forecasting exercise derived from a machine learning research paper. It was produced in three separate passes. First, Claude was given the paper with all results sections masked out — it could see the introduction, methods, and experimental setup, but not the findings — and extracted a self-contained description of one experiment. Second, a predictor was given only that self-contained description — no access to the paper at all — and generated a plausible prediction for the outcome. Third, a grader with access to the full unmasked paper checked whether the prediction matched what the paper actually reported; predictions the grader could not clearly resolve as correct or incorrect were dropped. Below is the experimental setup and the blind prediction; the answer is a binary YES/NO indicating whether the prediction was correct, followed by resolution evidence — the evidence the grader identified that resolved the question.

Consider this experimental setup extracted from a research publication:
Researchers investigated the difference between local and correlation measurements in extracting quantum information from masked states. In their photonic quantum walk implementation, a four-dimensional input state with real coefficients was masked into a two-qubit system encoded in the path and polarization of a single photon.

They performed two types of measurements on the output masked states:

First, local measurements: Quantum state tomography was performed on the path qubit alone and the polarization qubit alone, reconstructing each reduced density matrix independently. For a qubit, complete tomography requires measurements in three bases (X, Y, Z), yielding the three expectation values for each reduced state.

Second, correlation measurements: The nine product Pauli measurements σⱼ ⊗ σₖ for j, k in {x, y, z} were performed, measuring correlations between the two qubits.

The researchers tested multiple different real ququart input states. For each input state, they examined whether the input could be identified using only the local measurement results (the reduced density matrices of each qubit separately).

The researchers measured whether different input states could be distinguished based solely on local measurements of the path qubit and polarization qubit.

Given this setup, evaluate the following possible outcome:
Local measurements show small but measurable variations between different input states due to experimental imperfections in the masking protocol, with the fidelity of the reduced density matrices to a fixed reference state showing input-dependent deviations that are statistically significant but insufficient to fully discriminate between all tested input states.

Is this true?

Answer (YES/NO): NO